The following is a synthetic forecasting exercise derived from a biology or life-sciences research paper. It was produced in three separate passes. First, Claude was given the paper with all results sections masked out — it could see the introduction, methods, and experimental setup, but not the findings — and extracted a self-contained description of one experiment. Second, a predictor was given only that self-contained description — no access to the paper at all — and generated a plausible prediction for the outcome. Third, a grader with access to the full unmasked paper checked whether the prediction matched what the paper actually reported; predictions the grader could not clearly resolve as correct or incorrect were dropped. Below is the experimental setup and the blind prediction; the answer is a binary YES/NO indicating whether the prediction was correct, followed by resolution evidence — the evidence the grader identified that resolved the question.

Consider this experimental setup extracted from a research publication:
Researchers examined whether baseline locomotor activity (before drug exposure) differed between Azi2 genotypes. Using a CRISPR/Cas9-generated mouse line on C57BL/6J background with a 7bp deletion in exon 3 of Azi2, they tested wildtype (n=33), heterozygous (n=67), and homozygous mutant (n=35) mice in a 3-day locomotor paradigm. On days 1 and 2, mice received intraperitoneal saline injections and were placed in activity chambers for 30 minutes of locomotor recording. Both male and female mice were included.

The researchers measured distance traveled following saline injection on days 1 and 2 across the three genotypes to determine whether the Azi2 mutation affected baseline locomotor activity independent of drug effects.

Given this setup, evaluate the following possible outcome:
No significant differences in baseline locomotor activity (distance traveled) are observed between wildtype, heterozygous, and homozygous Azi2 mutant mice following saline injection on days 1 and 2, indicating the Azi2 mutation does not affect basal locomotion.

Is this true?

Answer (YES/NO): YES